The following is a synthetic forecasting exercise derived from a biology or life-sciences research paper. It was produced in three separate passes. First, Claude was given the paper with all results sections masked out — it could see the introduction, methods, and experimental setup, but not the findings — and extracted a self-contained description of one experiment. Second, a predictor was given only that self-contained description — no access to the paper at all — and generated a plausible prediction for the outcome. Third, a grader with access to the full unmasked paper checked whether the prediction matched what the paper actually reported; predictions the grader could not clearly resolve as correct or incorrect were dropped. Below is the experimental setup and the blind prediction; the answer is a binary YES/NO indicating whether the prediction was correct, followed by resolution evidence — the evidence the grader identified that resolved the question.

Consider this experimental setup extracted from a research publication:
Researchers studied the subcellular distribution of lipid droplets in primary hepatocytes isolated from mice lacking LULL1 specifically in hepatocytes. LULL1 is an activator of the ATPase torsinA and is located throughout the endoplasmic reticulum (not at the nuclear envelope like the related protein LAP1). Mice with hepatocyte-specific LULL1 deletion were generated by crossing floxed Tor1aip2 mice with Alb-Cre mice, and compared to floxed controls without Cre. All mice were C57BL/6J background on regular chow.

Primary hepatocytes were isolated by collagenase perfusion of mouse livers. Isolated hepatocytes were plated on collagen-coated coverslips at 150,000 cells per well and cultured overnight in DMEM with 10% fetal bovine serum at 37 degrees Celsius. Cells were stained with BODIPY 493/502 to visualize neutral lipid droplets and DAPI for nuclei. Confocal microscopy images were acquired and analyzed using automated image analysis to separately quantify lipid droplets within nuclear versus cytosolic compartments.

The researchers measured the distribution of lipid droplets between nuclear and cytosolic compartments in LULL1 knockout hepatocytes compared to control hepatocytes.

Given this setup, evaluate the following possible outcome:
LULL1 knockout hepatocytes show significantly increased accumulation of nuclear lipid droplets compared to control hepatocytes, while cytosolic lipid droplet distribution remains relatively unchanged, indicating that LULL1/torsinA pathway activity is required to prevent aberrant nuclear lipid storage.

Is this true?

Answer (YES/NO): NO